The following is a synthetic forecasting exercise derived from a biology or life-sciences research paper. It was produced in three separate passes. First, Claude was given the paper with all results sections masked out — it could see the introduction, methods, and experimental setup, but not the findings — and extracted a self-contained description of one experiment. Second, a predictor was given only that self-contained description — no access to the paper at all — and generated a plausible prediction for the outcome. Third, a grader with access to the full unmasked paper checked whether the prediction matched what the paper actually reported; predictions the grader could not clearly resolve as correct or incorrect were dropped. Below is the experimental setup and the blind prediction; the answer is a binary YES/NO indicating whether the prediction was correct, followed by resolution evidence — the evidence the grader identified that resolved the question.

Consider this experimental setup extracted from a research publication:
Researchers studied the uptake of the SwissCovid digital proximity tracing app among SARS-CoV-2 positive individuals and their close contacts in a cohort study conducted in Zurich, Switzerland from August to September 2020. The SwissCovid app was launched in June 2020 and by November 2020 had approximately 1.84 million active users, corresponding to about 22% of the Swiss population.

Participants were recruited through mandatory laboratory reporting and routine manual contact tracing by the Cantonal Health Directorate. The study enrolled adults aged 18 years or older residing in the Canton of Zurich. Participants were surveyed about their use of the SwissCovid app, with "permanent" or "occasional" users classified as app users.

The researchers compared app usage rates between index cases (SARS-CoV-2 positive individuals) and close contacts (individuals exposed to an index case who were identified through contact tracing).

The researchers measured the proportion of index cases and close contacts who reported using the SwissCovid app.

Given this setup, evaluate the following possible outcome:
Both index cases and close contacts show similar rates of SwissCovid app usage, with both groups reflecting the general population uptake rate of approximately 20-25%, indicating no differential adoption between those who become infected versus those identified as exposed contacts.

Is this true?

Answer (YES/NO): NO